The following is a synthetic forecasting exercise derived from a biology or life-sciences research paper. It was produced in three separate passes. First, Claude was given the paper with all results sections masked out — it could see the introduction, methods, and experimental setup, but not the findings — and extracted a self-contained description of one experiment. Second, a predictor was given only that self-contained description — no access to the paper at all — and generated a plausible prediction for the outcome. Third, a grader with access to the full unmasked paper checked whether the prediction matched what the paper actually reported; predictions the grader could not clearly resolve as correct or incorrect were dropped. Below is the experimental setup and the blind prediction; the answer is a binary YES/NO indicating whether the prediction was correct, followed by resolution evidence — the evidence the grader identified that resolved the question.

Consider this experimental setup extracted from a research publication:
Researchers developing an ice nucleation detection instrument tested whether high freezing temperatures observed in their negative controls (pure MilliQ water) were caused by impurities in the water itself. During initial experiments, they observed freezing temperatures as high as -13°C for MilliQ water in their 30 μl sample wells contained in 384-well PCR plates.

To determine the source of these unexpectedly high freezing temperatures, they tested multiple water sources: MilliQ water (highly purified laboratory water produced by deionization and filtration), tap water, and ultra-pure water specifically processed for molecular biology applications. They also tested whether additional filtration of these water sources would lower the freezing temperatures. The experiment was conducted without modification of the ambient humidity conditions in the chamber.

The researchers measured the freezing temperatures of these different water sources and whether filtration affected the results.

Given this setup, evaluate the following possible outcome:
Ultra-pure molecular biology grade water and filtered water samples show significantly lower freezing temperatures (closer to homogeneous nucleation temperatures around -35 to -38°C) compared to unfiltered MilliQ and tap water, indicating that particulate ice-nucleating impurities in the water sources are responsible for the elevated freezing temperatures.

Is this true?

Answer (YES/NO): NO